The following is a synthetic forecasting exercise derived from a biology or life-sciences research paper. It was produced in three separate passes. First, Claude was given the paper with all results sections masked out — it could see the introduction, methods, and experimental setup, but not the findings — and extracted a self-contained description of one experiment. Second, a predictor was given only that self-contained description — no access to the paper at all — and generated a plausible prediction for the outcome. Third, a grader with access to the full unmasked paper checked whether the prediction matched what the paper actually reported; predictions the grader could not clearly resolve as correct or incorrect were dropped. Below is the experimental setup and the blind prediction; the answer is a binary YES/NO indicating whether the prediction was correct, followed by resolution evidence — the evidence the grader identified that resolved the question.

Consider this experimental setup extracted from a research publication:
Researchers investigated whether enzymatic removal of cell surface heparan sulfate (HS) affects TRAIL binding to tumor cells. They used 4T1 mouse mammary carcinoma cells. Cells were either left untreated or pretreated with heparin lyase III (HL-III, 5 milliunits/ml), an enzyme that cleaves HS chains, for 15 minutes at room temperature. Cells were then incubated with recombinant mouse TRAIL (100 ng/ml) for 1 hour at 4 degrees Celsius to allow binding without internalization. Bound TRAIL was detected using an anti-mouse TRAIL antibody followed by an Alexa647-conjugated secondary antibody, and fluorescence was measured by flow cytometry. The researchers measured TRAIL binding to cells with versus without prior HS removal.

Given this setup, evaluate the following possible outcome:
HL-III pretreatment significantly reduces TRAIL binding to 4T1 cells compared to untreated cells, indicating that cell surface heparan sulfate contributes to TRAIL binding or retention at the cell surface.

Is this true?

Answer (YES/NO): YES